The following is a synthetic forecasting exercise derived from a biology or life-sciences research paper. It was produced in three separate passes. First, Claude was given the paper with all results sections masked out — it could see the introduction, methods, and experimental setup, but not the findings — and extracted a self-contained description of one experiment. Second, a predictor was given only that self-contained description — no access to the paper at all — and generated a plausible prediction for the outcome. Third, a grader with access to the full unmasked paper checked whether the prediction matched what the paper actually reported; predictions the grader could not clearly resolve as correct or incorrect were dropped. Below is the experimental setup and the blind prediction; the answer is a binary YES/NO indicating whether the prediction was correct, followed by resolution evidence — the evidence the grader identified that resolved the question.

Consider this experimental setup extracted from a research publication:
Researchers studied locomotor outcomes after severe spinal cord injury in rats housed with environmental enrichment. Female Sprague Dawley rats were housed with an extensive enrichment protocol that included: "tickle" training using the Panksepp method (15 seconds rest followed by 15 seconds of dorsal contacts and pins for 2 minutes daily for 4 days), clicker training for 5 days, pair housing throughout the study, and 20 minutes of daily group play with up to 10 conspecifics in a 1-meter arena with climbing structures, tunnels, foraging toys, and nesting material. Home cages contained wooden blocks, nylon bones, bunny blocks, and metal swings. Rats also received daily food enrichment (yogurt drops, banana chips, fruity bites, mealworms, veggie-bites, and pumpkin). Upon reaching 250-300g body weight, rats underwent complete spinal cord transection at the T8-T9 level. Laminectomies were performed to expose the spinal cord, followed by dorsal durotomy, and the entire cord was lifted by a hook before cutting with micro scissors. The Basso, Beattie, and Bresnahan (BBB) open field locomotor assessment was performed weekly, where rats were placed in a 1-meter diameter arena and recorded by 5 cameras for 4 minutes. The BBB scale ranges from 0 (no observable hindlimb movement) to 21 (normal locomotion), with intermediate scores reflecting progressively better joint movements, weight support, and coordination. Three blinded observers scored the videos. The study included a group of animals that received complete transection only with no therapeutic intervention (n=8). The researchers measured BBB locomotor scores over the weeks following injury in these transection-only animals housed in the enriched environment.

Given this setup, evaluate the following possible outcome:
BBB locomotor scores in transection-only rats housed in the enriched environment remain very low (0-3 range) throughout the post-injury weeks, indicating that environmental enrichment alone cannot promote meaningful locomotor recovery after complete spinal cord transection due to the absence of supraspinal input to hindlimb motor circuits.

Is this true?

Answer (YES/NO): NO